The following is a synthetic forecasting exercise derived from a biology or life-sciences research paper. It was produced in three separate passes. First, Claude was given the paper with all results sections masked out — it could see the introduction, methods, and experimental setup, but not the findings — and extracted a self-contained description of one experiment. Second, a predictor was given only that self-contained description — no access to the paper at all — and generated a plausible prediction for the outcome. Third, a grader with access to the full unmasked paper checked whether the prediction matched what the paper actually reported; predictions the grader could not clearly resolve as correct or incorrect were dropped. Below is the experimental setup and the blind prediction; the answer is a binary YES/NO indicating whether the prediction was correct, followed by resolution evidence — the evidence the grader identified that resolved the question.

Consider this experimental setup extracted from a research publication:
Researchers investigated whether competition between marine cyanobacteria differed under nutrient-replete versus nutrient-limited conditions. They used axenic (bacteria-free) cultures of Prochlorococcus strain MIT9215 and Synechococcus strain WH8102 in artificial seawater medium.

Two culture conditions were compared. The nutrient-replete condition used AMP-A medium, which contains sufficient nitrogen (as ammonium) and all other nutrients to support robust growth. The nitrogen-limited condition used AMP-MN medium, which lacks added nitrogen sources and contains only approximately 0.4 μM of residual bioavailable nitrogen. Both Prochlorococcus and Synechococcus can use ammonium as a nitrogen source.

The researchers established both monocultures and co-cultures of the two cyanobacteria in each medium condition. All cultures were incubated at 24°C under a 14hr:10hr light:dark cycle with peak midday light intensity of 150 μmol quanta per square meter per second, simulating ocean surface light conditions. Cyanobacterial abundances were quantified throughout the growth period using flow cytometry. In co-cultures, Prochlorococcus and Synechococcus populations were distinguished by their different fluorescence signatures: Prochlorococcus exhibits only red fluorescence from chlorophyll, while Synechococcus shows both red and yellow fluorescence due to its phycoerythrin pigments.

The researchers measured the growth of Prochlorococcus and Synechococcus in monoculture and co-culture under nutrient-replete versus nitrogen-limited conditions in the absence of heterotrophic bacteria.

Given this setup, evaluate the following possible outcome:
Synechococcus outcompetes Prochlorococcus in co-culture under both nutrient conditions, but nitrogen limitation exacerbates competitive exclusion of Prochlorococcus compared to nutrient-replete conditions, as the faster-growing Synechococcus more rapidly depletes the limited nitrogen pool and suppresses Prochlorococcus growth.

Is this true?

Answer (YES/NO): NO